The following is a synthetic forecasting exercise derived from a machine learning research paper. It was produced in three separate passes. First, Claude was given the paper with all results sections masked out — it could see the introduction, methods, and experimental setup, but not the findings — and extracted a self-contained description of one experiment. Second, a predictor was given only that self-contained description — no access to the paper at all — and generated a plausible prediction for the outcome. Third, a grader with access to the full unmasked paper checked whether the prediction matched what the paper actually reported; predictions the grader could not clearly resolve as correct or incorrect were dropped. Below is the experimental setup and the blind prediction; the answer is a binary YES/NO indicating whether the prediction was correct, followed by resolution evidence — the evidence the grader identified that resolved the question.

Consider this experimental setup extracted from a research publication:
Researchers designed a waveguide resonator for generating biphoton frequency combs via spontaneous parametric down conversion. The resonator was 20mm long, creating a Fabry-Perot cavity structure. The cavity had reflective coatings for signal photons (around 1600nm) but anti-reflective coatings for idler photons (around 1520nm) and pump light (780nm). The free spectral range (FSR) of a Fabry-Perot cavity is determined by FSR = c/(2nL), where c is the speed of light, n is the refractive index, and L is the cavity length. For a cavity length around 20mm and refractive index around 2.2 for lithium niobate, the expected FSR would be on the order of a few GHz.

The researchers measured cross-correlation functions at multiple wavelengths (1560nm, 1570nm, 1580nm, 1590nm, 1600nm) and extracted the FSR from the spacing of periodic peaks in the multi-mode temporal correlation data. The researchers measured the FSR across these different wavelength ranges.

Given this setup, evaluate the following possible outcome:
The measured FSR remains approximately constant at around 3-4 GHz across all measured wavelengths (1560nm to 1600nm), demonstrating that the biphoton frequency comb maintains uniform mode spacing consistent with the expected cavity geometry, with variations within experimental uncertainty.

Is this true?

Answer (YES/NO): YES